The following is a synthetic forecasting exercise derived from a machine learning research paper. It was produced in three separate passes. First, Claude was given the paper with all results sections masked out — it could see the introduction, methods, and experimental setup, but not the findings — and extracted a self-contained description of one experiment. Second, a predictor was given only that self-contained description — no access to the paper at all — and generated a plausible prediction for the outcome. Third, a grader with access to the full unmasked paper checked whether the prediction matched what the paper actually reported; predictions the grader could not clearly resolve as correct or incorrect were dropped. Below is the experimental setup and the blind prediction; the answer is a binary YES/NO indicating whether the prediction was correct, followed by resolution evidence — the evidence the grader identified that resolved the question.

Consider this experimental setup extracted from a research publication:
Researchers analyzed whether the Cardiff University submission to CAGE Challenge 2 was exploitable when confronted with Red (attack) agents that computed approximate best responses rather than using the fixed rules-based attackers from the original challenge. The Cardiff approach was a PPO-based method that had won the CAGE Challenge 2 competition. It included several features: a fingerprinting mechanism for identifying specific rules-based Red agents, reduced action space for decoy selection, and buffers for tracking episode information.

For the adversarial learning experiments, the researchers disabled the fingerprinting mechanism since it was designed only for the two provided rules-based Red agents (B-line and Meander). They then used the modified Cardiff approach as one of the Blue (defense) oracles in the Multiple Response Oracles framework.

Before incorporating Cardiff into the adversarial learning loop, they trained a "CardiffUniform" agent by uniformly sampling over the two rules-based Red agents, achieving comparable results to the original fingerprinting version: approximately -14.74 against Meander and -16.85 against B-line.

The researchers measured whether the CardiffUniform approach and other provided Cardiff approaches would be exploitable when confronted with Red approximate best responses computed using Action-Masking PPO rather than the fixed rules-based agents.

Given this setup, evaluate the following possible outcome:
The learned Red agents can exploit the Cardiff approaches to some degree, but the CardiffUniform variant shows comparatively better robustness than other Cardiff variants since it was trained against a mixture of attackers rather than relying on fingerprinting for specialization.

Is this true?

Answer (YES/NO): NO